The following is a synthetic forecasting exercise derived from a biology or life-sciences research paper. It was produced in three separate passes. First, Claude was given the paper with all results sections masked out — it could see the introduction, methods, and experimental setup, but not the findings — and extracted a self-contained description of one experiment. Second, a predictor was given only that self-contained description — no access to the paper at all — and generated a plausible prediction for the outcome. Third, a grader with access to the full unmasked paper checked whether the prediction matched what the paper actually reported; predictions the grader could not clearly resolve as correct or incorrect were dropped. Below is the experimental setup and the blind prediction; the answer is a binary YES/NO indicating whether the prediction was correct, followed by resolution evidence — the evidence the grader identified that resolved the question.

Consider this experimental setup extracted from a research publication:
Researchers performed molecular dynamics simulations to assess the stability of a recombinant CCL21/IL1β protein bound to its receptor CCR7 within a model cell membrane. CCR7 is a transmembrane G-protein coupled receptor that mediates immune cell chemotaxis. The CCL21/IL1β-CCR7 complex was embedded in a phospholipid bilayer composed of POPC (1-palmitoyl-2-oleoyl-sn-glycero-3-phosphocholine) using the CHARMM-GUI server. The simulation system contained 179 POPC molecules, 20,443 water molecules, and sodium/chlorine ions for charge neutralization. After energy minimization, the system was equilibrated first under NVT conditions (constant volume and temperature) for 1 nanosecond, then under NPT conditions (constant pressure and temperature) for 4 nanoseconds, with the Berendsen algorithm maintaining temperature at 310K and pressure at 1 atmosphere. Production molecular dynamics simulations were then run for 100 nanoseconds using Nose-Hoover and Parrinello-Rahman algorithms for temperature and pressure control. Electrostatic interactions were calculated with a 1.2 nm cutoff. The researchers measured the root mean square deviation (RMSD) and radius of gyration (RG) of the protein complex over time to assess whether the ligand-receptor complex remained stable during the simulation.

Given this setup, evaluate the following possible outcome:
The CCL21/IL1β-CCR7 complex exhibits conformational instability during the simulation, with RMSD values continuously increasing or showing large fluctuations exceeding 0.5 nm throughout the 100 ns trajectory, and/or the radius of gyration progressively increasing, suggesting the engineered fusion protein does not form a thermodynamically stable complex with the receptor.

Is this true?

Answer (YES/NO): NO